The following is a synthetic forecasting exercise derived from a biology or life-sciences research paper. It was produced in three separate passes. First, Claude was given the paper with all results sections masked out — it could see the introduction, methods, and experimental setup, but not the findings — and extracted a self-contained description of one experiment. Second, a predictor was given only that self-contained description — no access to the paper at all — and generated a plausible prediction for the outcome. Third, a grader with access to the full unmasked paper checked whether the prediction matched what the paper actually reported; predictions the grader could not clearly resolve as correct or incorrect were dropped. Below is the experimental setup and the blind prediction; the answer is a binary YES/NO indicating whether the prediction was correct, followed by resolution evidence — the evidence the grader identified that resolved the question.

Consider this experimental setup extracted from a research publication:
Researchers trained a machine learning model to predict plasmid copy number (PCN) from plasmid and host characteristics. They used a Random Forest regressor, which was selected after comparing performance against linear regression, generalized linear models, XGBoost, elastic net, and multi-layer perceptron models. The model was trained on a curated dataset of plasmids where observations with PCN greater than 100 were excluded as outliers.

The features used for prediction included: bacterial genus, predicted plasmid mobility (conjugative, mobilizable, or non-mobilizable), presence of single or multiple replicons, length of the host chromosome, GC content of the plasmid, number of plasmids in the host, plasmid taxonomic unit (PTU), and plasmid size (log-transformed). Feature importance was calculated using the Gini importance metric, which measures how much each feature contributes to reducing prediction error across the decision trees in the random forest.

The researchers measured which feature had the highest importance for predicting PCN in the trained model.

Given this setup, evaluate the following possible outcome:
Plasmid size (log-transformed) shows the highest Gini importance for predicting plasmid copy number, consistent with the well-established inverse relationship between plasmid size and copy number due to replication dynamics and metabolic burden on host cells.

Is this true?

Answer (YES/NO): YES